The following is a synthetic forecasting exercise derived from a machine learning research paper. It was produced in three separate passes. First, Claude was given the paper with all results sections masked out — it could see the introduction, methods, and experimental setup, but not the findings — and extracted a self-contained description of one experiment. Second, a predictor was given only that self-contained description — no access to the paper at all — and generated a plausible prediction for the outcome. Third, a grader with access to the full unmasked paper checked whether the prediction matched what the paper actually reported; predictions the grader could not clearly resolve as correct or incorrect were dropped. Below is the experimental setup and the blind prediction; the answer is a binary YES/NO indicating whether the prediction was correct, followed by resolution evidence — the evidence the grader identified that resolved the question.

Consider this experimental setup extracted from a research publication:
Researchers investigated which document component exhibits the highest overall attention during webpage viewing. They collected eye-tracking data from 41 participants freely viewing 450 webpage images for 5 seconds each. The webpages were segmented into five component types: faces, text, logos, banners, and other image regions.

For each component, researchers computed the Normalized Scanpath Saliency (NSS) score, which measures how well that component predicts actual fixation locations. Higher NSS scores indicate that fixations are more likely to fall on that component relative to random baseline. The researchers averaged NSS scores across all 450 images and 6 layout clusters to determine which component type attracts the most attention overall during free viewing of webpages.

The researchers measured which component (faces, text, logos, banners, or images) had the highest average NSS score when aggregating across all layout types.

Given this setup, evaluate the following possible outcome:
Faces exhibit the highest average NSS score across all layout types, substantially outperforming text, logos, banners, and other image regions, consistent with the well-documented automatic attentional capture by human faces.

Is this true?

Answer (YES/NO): NO